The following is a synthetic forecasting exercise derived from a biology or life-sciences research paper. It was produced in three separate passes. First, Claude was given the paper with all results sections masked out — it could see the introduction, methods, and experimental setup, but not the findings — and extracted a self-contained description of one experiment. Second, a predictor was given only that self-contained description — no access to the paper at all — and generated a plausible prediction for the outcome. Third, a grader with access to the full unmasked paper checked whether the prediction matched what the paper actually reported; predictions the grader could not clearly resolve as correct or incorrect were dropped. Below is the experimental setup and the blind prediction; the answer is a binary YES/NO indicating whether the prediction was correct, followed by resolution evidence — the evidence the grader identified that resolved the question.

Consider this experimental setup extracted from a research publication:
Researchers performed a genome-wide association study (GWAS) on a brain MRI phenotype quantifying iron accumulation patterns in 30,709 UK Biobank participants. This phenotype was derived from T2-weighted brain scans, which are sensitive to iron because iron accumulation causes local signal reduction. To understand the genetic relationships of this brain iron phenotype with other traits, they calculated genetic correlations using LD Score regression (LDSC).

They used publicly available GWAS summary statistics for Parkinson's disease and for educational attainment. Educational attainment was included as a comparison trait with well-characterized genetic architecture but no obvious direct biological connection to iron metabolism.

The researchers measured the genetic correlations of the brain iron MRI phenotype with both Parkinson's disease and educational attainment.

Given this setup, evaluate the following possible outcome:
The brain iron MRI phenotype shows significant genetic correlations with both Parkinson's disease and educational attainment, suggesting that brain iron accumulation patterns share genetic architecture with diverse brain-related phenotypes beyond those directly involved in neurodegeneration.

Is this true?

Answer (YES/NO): NO